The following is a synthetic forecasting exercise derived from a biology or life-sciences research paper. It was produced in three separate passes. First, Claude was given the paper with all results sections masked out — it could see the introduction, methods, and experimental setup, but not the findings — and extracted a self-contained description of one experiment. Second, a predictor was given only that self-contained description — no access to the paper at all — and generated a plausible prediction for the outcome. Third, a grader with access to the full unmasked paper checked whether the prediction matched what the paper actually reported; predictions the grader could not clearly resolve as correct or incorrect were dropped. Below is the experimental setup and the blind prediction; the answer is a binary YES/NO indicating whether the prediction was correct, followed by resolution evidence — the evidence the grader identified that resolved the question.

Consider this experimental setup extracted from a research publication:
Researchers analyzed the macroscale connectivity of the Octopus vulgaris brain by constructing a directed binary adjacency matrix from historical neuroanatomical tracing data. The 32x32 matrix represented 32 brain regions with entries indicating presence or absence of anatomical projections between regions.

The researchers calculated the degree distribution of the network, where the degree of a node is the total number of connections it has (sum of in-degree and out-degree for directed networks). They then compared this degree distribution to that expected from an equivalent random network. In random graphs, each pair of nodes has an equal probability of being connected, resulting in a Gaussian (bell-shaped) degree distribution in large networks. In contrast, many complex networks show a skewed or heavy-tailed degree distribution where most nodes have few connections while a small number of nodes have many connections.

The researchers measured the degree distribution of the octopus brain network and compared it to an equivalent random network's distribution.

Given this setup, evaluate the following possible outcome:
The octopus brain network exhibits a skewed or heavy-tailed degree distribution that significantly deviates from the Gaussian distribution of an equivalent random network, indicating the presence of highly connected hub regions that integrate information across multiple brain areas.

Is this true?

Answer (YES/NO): YES